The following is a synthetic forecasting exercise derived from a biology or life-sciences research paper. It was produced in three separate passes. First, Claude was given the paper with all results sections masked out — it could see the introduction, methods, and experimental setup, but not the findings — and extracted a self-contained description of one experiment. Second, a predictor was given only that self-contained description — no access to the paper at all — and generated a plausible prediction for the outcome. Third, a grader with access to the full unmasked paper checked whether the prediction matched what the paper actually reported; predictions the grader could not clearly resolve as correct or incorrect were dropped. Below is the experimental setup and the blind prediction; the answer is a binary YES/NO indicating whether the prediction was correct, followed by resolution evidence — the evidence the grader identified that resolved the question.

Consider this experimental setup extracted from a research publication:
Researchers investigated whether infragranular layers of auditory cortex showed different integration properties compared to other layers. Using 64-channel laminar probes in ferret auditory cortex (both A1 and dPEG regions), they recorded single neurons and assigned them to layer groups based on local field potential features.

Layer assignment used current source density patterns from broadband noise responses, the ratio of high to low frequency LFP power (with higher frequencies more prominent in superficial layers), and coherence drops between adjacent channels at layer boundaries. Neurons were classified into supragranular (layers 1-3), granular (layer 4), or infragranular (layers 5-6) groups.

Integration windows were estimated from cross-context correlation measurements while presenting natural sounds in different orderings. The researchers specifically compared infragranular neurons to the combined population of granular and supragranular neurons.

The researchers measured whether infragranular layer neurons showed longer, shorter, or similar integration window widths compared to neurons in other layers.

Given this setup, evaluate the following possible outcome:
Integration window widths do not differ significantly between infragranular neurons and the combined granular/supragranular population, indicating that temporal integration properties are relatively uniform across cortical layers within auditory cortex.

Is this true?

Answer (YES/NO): NO